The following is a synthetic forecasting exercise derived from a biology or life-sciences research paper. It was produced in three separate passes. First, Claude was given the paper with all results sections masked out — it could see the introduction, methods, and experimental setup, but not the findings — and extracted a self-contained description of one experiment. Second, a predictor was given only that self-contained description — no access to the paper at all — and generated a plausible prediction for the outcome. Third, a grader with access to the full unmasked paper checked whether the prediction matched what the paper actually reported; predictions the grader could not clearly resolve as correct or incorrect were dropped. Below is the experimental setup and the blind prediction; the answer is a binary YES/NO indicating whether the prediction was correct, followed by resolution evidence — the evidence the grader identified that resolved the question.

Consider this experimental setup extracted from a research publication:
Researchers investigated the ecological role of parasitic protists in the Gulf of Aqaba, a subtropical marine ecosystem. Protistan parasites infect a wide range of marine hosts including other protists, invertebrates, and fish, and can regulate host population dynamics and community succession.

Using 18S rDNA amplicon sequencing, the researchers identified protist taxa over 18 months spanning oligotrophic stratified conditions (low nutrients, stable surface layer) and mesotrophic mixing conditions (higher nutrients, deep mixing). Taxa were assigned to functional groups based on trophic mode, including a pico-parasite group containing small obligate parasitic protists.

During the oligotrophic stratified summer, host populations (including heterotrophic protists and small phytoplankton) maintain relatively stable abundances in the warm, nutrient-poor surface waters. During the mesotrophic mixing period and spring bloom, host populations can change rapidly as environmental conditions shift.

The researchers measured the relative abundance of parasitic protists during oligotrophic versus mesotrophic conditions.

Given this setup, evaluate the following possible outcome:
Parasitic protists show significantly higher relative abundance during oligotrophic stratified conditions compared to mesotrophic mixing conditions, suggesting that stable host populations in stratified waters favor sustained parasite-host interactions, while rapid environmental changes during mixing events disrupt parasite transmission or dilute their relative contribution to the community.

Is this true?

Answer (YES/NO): YES